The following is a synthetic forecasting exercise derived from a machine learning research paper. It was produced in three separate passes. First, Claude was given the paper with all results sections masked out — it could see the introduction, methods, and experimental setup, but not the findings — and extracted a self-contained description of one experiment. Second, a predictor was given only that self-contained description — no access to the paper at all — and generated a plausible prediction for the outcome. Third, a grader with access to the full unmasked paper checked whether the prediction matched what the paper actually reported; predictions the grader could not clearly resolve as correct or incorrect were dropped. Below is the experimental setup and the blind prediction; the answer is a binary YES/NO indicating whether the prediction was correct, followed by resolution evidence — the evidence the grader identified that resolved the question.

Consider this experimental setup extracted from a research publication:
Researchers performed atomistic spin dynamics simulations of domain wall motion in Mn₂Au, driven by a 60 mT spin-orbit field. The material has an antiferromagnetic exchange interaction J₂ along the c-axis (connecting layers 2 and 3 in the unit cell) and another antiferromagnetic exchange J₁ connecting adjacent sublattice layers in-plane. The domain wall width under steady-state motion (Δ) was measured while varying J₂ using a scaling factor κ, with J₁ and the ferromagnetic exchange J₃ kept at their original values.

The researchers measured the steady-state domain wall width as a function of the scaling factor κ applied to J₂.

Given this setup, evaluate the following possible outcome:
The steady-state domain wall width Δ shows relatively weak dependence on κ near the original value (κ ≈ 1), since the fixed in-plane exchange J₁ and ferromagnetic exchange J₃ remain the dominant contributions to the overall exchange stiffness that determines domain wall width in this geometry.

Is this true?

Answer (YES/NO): NO